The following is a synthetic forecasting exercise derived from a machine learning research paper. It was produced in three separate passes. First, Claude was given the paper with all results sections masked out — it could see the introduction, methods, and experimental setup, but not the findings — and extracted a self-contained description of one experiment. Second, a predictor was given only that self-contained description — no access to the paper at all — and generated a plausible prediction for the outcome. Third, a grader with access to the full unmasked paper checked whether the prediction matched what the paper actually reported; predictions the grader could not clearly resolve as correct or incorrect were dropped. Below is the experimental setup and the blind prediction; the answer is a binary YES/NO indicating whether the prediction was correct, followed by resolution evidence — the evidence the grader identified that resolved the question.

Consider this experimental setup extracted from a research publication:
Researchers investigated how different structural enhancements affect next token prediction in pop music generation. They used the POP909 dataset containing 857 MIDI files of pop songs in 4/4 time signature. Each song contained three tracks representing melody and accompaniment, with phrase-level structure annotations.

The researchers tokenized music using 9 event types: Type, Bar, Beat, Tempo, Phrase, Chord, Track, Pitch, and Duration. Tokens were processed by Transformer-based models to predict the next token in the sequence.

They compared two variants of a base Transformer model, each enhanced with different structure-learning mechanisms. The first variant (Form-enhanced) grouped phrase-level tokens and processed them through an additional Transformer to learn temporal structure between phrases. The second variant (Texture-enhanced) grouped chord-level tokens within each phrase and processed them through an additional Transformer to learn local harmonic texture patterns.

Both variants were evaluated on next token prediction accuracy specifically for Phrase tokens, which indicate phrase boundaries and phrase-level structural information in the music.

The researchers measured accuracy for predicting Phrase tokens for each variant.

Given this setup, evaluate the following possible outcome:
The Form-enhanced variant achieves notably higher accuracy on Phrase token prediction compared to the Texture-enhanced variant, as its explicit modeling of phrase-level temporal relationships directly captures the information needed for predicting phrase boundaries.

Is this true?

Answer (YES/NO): YES